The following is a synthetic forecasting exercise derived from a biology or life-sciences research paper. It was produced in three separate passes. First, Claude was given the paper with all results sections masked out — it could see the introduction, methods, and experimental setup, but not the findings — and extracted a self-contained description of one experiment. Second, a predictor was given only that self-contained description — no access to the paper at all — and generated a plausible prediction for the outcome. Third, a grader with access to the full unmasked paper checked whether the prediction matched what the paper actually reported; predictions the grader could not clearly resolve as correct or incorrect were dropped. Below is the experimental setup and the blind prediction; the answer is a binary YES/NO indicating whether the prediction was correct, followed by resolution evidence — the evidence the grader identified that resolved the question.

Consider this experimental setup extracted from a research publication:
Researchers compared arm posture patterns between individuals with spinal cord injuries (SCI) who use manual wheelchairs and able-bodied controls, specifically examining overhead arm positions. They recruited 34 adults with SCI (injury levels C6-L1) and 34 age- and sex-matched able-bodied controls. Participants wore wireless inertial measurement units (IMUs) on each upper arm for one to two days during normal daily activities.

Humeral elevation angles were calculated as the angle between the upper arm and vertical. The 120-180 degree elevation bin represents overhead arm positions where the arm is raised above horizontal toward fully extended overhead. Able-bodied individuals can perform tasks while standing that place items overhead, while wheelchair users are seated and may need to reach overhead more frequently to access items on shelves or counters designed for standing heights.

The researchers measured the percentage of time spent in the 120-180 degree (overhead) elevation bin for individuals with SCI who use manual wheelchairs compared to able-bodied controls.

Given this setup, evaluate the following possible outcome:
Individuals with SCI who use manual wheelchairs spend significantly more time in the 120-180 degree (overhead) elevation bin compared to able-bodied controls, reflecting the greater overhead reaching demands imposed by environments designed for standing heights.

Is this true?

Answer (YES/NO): NO